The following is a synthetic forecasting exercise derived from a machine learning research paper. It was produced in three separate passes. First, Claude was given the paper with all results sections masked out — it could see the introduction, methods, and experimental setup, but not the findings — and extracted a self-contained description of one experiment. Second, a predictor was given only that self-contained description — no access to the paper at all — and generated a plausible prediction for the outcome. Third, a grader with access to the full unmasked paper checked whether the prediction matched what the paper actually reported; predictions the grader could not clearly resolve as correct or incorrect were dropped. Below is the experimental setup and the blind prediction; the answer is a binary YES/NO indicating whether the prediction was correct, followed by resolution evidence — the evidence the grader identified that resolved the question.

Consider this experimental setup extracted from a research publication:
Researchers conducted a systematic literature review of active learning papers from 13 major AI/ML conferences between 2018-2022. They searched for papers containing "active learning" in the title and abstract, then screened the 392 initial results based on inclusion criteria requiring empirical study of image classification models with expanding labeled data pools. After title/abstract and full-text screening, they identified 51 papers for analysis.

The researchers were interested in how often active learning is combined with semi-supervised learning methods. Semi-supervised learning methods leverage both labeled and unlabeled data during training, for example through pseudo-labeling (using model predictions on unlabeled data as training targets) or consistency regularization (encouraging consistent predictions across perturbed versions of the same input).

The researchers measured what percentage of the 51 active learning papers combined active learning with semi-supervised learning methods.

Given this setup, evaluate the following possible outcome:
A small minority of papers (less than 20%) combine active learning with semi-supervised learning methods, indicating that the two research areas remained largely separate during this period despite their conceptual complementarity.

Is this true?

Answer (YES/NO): NO